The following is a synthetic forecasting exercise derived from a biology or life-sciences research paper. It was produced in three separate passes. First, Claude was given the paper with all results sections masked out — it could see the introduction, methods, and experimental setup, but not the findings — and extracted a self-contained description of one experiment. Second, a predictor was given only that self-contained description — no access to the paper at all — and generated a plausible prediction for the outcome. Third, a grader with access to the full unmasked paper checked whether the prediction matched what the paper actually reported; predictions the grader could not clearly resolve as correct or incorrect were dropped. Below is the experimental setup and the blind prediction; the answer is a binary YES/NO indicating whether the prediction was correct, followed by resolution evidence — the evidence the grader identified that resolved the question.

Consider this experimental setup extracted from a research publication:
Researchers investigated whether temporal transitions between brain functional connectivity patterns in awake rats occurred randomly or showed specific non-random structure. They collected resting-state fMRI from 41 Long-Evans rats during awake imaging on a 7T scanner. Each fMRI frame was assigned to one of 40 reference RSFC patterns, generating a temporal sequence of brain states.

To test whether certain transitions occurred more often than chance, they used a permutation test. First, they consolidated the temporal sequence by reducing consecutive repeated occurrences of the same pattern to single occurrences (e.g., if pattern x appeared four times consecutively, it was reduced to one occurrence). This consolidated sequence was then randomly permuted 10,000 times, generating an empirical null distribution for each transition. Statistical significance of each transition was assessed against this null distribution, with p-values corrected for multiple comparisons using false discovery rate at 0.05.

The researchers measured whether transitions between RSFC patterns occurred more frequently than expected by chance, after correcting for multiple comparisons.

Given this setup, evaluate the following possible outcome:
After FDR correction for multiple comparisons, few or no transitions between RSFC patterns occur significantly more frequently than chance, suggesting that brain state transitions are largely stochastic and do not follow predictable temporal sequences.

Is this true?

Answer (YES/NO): NO